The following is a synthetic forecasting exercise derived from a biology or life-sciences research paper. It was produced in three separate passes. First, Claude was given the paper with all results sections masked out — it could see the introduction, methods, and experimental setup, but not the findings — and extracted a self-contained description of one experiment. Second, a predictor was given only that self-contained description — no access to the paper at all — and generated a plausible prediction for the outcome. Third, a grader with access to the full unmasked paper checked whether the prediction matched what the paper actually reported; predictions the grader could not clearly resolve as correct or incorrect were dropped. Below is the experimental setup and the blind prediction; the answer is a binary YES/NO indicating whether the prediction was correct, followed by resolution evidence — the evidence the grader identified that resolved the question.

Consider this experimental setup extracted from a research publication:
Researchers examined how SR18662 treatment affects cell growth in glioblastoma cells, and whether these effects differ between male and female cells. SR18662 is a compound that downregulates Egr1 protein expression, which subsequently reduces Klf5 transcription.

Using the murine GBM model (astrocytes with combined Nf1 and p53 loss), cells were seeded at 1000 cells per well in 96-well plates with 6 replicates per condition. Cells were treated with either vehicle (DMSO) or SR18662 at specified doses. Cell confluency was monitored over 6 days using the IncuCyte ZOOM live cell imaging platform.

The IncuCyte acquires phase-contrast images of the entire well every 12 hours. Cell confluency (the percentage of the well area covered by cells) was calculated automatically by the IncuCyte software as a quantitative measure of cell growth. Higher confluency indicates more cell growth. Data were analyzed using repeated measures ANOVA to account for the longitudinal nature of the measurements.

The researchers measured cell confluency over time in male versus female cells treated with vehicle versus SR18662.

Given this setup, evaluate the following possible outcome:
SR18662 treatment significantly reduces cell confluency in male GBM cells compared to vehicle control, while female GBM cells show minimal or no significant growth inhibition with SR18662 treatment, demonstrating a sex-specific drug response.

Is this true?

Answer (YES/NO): YES